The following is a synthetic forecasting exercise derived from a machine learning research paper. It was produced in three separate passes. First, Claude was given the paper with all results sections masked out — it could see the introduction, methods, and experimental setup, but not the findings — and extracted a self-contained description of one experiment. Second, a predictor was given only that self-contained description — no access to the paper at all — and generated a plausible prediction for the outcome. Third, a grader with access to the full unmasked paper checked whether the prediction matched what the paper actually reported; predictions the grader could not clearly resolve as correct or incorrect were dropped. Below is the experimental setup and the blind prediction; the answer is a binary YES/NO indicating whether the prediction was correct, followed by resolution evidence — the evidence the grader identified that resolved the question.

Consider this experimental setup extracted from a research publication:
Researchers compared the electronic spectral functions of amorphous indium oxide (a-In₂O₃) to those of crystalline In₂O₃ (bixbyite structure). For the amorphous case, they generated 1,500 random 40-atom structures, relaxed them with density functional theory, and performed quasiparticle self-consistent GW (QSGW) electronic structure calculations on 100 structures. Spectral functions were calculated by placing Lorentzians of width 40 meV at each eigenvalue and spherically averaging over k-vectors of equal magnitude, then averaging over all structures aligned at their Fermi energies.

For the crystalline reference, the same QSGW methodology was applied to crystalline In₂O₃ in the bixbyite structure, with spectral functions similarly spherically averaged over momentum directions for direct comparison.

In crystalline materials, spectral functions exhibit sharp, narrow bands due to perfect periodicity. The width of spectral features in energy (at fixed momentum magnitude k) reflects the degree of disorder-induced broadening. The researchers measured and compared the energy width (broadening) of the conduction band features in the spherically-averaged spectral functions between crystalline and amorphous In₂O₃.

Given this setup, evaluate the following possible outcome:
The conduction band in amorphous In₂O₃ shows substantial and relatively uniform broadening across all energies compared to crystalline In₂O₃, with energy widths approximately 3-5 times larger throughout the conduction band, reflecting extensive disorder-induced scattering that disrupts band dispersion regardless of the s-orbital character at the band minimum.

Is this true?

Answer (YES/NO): NO